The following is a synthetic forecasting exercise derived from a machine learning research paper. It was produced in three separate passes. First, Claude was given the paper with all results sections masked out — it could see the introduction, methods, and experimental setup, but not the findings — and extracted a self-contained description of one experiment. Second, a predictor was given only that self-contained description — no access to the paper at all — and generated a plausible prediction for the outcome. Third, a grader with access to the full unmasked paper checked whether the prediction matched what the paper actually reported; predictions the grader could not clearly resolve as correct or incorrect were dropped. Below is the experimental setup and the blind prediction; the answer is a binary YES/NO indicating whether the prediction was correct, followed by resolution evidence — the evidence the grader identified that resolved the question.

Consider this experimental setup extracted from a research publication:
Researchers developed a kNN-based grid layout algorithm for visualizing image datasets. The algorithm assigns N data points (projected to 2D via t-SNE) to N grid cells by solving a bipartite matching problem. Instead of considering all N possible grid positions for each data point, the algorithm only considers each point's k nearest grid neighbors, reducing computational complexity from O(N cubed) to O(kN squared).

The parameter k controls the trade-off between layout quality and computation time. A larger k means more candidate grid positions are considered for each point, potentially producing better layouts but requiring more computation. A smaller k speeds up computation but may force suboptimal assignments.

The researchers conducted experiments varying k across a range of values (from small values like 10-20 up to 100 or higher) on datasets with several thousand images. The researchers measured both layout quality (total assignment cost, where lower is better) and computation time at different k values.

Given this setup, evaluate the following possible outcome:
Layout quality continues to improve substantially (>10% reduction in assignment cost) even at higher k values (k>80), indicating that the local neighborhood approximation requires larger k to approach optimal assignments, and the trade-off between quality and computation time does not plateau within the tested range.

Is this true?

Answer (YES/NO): NO